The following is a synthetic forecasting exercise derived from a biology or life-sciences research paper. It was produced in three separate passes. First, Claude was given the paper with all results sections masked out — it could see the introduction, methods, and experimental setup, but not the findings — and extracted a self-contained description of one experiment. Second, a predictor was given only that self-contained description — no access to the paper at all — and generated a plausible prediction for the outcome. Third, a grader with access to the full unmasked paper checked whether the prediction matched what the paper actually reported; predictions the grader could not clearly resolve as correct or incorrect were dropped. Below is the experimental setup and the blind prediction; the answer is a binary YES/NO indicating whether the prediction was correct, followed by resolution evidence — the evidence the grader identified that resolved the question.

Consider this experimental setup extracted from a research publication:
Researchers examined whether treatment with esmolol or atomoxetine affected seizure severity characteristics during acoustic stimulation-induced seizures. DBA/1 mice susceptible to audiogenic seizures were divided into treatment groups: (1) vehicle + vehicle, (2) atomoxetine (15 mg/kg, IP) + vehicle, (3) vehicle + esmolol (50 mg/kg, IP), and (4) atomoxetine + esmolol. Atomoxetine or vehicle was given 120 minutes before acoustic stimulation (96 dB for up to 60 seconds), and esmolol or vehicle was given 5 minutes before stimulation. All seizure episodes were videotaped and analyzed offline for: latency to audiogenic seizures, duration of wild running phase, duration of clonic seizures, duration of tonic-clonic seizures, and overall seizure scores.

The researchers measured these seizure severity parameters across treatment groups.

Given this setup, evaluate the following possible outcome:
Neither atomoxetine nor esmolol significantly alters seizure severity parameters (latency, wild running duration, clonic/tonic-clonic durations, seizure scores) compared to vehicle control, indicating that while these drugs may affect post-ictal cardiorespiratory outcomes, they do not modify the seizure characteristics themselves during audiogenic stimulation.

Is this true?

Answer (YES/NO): NO